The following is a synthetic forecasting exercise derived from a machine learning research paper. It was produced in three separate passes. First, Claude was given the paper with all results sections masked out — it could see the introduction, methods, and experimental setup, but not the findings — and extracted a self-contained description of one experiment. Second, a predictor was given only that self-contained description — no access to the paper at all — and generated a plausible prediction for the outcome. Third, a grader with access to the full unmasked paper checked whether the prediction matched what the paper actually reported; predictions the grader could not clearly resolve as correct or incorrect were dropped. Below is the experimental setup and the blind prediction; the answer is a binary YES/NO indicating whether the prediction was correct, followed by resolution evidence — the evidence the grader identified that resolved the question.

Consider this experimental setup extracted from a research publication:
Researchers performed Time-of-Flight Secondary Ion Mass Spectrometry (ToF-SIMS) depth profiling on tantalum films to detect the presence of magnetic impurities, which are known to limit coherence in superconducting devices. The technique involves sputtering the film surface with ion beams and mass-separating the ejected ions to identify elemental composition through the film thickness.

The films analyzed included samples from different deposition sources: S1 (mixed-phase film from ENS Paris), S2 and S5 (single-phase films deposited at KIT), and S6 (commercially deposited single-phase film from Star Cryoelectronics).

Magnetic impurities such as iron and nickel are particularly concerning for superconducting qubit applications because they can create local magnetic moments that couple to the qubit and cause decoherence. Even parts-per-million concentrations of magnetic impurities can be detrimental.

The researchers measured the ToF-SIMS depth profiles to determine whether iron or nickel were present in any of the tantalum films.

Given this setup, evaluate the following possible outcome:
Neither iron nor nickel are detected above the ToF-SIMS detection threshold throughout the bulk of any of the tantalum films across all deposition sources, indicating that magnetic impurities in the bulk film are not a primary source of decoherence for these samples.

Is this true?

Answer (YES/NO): YES